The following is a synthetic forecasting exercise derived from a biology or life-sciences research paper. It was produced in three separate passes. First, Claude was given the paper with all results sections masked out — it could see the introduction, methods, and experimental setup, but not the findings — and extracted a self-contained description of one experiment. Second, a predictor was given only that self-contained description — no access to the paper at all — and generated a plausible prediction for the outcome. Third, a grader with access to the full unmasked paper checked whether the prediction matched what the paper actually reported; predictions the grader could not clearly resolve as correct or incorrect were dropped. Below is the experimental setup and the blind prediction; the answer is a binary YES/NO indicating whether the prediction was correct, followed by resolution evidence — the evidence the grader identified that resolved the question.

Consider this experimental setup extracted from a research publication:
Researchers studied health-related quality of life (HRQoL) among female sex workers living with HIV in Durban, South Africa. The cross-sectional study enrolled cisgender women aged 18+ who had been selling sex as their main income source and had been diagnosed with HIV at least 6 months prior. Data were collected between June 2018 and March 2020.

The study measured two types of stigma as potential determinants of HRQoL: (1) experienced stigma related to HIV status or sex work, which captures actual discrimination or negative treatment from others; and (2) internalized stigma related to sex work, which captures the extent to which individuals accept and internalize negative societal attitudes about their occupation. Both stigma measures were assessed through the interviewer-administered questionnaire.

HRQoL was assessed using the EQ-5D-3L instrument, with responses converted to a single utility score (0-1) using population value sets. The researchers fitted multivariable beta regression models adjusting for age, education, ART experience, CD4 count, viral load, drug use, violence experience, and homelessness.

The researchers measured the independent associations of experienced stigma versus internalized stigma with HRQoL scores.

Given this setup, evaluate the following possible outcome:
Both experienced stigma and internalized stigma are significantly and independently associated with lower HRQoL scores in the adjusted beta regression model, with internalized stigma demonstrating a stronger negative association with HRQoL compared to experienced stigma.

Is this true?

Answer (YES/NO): NO